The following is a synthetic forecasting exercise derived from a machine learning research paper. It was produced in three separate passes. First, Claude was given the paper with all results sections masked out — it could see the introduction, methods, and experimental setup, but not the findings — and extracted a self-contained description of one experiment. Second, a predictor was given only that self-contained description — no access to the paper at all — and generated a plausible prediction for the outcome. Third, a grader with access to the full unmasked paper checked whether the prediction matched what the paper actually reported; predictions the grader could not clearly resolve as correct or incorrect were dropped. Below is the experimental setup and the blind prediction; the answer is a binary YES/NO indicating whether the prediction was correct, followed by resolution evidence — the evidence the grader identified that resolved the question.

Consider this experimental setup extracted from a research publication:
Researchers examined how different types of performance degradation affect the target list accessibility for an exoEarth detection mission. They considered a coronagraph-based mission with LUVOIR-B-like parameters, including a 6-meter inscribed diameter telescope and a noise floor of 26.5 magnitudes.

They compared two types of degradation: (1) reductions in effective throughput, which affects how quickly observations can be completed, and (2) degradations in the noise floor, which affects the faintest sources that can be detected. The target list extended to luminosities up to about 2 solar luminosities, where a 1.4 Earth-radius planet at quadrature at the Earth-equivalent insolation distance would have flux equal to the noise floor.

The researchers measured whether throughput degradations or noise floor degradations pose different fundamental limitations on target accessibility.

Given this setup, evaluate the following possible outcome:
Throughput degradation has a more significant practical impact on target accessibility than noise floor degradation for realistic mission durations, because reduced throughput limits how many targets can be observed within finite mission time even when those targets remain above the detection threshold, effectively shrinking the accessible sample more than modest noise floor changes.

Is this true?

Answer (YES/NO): NO